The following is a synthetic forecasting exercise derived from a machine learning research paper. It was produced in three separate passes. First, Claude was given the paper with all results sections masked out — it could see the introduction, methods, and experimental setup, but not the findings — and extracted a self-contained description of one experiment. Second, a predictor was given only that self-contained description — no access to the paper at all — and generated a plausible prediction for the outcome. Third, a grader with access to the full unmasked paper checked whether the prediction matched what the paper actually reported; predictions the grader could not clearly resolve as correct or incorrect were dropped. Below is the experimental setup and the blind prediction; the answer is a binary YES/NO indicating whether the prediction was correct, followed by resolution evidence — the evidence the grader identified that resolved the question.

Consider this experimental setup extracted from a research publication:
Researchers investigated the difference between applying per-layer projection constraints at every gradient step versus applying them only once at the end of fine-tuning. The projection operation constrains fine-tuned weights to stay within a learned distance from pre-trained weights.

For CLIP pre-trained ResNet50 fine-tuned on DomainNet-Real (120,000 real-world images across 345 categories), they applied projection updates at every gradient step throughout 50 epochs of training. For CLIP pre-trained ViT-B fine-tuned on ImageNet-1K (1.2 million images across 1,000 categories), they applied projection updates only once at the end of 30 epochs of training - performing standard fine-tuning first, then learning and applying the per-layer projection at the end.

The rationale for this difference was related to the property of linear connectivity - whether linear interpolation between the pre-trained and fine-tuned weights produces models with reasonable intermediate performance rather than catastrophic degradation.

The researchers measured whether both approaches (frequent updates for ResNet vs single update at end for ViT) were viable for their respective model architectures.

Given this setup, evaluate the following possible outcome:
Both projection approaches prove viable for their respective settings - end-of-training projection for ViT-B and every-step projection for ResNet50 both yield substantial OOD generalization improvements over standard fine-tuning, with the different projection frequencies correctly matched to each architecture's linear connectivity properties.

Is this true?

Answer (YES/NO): YES